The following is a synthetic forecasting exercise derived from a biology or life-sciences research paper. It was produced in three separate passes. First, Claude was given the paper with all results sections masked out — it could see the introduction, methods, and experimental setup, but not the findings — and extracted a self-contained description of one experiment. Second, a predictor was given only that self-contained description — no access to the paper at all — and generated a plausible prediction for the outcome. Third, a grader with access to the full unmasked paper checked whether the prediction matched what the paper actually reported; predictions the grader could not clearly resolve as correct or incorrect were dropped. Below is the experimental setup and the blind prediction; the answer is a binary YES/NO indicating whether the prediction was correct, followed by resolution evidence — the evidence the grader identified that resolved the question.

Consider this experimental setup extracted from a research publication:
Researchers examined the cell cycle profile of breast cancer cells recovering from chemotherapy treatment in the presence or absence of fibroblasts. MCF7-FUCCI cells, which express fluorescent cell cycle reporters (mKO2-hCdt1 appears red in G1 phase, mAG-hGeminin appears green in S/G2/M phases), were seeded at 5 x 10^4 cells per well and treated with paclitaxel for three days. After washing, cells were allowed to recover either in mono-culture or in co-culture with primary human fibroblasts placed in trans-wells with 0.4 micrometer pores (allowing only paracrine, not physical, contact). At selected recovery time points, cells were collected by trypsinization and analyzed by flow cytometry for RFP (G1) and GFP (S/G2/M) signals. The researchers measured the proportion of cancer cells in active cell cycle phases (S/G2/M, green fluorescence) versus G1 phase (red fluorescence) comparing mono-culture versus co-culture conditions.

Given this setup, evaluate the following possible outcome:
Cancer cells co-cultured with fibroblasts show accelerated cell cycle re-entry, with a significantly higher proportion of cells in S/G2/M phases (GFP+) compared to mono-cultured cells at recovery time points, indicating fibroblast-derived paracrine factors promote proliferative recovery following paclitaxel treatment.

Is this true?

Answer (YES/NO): YES